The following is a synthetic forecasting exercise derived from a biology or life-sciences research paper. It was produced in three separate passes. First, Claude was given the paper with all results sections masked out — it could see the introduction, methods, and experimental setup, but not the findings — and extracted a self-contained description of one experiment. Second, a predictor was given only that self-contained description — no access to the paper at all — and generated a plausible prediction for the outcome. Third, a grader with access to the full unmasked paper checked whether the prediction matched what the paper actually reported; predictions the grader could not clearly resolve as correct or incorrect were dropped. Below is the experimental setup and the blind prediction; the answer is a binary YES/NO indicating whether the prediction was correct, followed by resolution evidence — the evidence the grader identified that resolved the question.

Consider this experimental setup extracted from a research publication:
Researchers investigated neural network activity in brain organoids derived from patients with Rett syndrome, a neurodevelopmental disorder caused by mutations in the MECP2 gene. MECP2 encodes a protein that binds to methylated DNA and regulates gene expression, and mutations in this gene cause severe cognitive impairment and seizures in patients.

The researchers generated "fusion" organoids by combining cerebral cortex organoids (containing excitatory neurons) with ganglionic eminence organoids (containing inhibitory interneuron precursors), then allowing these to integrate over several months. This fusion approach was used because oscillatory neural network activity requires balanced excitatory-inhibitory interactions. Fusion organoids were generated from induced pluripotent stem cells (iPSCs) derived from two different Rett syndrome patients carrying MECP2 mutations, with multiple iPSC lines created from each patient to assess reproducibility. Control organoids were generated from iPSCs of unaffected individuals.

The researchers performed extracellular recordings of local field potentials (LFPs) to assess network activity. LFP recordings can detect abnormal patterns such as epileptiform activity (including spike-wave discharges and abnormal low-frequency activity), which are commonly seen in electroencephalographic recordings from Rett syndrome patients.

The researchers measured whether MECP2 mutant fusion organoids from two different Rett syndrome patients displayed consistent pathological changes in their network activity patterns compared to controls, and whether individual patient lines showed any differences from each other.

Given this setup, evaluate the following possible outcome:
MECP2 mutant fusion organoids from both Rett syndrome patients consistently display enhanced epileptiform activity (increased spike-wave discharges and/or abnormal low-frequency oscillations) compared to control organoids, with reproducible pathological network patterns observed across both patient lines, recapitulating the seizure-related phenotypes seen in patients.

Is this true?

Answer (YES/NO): NO